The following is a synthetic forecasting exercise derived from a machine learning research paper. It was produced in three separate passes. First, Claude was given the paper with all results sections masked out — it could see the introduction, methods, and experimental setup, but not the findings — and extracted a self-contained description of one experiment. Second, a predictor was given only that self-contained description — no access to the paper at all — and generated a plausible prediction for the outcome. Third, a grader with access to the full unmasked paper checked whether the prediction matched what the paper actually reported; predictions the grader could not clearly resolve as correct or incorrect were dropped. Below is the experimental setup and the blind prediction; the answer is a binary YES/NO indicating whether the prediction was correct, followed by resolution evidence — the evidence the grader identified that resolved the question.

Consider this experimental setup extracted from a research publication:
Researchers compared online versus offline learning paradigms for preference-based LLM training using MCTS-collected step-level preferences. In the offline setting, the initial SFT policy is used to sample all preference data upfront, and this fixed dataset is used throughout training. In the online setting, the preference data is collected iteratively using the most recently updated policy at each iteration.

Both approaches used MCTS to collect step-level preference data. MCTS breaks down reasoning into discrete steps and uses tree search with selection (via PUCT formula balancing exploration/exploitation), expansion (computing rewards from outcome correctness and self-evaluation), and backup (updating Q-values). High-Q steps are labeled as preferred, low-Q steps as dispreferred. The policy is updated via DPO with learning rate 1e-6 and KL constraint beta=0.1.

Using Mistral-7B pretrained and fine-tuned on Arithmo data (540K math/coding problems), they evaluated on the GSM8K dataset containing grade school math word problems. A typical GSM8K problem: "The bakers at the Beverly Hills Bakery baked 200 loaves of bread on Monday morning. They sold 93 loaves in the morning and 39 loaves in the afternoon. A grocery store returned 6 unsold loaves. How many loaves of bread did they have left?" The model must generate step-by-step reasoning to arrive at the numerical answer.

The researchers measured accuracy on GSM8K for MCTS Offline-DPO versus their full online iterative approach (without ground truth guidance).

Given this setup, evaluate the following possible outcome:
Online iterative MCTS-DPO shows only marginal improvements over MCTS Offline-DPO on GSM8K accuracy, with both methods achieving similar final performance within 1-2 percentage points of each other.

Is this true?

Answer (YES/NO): YES